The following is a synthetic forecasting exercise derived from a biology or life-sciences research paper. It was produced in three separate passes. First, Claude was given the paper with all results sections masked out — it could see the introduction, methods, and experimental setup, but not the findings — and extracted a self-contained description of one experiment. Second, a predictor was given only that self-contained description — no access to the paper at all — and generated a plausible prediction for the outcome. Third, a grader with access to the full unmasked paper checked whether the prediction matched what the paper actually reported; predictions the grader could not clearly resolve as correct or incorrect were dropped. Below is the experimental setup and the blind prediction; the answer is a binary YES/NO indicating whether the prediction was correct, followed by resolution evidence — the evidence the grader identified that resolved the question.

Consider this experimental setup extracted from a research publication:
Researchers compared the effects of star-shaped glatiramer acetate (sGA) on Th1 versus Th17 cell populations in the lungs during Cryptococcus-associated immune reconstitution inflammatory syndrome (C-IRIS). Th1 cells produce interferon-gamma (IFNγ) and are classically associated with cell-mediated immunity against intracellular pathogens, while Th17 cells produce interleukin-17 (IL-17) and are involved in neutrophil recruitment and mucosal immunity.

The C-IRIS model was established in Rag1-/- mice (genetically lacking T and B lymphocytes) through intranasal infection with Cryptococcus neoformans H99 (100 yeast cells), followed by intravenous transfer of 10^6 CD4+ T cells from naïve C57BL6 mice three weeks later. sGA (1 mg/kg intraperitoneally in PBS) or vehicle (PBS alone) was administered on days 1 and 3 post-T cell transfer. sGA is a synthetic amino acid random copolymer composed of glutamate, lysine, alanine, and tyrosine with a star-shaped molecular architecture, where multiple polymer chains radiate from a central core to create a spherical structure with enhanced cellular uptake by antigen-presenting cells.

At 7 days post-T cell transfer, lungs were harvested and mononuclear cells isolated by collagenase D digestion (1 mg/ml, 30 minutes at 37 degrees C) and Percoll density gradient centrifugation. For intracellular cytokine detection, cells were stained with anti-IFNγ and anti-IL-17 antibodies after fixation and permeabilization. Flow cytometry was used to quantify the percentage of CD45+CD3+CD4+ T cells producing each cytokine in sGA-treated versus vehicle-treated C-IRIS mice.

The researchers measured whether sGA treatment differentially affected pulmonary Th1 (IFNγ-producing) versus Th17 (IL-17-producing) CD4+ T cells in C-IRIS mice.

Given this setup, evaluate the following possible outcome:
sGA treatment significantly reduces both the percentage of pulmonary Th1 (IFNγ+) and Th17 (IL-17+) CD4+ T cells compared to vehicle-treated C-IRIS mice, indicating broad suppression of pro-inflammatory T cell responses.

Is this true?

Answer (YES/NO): YES